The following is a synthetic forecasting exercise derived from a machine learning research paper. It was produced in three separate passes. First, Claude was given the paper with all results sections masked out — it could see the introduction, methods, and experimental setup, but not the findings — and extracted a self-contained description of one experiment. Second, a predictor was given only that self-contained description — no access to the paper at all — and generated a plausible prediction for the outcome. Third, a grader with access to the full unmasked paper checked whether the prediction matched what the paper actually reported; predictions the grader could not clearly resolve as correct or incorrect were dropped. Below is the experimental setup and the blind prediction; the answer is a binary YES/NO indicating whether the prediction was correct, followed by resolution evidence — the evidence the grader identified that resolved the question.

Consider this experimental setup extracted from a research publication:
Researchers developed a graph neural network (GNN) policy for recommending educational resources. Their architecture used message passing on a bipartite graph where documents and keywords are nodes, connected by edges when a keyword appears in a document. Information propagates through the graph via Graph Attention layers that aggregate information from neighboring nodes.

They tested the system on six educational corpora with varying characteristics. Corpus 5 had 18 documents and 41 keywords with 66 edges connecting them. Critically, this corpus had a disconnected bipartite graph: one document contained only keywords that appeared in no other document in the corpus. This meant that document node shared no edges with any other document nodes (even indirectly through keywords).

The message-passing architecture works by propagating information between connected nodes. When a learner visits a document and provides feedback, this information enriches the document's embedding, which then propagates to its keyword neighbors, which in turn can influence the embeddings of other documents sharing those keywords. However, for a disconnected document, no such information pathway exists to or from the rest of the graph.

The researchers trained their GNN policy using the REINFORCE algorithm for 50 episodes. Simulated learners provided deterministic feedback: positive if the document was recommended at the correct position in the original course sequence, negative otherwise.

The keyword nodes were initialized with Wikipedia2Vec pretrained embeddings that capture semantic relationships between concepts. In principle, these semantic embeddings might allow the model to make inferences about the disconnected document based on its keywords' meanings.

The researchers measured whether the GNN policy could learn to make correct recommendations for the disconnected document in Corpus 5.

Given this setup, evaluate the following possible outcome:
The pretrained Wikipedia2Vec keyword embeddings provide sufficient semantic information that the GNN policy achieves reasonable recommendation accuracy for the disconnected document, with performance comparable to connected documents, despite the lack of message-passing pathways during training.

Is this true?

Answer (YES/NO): NO